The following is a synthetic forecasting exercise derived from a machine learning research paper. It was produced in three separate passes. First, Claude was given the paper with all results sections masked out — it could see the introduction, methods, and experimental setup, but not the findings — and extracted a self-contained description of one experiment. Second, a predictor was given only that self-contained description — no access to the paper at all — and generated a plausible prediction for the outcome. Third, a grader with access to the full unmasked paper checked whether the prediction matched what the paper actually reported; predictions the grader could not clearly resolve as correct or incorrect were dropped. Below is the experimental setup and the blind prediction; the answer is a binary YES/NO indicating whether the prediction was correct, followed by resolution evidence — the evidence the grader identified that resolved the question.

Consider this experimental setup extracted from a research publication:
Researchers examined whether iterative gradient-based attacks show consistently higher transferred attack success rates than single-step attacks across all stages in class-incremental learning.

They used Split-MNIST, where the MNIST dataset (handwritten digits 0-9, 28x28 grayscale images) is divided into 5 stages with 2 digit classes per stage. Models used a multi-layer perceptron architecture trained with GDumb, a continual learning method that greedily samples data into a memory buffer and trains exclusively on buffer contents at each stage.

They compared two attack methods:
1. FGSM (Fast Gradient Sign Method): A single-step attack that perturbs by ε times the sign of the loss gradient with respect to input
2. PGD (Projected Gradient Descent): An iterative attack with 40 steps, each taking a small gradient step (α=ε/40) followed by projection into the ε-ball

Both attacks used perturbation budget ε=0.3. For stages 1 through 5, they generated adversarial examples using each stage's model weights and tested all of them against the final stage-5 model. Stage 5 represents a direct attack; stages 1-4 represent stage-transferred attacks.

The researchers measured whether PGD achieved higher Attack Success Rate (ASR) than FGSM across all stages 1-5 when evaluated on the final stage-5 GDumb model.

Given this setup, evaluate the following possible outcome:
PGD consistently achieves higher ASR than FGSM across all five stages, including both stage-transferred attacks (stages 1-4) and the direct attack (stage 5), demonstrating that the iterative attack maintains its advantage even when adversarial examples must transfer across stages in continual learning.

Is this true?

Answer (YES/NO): NO